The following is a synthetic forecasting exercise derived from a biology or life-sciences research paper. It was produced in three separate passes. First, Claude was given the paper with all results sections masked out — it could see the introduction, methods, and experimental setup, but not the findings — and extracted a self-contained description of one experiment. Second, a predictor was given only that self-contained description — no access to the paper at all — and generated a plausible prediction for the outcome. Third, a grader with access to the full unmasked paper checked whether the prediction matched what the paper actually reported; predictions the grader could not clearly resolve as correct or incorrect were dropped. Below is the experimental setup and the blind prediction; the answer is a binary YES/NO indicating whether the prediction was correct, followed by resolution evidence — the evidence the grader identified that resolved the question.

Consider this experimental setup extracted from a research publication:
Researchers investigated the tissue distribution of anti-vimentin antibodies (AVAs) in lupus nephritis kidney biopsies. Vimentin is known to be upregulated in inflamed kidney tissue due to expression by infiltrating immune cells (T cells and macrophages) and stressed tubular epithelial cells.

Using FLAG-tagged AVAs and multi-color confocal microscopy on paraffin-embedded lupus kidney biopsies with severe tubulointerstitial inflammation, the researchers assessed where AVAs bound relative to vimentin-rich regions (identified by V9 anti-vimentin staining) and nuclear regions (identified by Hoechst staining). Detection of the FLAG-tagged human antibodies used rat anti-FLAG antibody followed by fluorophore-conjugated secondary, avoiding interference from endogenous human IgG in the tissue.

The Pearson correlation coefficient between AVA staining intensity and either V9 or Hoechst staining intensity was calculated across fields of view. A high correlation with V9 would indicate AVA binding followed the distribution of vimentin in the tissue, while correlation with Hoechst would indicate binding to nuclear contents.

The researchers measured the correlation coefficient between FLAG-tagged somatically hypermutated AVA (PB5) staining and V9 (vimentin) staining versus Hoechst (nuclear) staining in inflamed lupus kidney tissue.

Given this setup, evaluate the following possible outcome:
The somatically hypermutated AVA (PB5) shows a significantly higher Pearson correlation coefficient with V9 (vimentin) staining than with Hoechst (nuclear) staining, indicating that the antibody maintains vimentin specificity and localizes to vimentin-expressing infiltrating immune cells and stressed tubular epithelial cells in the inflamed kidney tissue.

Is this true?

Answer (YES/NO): YES